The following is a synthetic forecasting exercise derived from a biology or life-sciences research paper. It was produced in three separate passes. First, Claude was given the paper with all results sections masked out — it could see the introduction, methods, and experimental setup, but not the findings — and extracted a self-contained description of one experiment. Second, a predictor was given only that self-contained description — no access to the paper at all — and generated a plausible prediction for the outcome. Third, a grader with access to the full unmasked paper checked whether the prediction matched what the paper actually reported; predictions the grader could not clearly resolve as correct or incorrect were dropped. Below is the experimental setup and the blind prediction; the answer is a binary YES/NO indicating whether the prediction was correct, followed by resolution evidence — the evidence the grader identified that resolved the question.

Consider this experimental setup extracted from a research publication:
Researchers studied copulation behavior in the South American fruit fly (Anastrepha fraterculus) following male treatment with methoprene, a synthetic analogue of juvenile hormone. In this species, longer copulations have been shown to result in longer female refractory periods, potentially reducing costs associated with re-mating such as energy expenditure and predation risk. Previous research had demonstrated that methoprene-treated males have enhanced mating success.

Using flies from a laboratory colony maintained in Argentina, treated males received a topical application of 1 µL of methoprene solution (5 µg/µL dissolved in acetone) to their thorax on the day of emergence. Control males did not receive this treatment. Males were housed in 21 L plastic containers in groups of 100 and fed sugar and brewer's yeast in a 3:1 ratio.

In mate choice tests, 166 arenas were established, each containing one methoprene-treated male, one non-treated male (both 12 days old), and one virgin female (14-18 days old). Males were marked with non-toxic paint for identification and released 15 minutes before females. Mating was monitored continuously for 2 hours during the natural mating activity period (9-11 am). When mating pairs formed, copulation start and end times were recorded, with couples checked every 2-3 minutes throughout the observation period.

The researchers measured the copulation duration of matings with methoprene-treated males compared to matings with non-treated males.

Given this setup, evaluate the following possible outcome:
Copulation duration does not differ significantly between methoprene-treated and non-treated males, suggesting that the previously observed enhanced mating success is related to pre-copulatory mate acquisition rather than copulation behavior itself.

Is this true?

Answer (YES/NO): YES